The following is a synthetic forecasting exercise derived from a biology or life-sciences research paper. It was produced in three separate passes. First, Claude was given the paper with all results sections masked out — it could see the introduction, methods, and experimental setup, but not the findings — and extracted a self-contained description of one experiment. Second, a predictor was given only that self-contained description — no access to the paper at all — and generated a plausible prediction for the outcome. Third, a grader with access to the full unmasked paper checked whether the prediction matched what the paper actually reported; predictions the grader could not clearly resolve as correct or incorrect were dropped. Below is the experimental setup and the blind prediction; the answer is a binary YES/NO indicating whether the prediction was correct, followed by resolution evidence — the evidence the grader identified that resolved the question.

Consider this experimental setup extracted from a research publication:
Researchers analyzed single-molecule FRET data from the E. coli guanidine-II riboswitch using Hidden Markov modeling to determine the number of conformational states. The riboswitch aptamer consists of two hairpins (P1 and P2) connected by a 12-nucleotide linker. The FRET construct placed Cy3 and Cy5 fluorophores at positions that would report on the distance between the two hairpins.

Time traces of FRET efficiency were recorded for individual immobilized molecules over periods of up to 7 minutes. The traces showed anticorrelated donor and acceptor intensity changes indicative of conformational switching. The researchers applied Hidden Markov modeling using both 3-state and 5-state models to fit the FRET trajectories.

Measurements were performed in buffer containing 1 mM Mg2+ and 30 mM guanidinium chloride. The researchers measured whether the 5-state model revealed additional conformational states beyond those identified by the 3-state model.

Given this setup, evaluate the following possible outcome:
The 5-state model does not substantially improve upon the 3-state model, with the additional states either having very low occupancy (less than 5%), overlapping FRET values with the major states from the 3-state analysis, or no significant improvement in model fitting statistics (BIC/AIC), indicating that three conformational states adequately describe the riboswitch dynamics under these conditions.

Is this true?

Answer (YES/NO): YES